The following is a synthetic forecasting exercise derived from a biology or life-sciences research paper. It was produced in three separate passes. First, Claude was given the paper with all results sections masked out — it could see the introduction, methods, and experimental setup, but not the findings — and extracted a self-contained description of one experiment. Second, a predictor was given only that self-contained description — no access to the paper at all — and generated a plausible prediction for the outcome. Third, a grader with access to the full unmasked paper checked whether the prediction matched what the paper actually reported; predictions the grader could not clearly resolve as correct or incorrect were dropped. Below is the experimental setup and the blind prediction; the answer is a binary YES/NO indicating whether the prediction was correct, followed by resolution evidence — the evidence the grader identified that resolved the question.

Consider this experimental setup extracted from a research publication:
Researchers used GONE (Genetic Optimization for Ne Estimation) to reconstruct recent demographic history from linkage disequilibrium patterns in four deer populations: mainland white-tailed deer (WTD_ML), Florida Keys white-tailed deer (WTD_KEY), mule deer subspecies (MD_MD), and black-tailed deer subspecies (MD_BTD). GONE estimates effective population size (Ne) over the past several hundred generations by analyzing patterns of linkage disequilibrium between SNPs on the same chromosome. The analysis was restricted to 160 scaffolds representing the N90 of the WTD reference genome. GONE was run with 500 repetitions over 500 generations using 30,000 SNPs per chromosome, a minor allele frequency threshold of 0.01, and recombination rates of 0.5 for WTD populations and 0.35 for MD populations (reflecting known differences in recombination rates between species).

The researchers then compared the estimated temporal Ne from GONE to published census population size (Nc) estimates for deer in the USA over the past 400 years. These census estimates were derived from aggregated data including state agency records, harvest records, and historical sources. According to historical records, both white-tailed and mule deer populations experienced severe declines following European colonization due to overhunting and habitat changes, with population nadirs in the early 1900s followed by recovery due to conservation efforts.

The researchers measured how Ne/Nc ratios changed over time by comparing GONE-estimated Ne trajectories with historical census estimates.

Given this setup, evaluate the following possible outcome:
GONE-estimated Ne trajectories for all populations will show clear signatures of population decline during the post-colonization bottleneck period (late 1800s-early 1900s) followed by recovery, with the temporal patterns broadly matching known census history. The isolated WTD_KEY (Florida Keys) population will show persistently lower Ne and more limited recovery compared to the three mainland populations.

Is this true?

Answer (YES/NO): NO